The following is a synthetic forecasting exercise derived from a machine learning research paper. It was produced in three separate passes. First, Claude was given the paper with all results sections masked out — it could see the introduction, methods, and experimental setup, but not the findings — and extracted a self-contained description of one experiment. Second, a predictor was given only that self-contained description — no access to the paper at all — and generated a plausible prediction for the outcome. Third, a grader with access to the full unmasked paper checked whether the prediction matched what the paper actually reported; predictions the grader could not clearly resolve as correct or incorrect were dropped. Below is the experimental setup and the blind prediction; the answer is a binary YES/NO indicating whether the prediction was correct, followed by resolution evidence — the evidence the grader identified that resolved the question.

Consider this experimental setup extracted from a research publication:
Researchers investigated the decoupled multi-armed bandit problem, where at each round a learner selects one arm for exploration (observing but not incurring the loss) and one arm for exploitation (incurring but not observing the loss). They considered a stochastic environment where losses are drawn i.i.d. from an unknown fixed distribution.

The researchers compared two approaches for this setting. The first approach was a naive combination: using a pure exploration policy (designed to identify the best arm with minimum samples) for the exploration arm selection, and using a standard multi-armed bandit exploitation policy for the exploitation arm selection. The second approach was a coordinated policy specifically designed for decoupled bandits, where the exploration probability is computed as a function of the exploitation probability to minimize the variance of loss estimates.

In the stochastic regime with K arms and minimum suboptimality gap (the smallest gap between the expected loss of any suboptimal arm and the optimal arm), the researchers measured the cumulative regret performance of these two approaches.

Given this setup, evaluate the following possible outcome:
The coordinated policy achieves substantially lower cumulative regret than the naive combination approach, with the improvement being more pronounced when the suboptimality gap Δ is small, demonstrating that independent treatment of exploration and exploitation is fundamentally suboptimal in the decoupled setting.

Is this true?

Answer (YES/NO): NO